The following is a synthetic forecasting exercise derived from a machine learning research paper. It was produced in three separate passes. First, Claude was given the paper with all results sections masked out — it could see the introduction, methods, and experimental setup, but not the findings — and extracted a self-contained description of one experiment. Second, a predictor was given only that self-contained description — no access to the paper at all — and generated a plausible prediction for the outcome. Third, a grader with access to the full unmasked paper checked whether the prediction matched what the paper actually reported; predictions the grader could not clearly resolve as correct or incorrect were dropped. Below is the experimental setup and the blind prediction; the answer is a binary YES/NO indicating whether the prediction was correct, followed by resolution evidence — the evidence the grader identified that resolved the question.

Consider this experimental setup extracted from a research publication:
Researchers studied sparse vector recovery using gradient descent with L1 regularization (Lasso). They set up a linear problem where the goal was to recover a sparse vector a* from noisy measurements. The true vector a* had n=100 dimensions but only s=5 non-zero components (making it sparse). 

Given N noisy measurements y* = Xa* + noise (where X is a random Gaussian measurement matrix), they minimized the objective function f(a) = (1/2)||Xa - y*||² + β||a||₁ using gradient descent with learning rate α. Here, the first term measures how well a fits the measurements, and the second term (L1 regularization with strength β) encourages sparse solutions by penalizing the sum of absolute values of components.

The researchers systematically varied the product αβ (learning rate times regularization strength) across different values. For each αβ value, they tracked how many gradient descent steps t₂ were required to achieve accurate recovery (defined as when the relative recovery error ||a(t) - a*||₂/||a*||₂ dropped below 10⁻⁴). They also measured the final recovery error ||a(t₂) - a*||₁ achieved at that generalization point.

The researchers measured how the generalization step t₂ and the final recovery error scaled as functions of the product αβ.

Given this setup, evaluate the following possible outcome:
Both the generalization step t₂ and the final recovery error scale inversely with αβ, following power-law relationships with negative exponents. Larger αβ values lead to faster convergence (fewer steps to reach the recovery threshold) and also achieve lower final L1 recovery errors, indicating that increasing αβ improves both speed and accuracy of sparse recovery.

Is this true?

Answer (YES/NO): NO